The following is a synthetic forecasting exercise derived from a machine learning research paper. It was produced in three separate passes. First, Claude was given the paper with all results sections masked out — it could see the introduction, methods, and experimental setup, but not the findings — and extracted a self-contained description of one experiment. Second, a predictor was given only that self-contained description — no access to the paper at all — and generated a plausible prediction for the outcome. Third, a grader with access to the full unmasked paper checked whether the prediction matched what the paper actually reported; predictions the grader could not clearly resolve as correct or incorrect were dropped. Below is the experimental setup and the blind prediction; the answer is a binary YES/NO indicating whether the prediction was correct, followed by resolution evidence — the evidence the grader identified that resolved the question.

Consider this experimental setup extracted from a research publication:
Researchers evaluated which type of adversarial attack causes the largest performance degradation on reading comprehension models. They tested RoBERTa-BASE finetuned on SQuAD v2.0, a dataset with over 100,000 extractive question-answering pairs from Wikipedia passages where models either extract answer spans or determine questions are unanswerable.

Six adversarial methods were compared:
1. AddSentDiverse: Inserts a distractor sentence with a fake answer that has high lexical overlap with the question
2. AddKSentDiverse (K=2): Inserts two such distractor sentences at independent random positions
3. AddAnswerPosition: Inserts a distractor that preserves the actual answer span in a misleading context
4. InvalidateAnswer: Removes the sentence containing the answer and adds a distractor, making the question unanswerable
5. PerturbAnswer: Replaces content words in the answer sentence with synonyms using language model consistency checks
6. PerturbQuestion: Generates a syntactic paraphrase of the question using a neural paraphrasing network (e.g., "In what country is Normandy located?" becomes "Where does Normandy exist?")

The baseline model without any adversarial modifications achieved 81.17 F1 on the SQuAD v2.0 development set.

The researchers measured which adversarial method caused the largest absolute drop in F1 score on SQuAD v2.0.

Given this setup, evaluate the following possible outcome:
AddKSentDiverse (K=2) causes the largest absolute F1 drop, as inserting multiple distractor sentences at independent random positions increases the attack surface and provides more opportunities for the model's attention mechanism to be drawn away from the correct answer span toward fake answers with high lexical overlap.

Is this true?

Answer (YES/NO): NO